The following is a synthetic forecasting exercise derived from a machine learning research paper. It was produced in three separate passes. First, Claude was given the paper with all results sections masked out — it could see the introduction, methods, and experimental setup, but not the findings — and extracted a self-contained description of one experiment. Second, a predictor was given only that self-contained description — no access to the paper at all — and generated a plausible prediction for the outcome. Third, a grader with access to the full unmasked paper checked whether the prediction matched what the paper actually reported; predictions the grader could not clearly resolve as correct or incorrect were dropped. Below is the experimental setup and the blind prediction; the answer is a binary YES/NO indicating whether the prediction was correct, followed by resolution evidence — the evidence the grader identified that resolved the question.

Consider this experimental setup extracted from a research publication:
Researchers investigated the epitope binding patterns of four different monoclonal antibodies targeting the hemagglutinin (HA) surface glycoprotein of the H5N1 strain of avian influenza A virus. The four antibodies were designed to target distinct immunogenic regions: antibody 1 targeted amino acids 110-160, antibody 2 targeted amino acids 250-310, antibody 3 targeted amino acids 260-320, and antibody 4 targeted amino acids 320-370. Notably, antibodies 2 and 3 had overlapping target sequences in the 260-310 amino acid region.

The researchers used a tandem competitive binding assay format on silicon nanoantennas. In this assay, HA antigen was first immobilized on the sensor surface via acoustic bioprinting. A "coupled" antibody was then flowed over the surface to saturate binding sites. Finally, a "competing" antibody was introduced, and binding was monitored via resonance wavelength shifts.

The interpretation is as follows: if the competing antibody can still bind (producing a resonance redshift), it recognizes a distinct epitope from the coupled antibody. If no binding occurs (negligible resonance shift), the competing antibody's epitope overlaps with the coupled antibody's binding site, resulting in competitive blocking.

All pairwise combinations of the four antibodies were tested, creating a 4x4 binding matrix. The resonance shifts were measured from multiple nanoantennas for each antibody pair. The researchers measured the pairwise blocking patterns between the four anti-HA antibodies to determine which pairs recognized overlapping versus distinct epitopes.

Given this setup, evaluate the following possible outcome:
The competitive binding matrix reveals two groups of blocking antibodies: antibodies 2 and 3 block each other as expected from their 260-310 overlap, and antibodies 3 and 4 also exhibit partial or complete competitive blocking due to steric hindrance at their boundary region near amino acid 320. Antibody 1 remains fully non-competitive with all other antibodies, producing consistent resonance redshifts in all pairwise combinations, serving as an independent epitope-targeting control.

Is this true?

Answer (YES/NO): NO